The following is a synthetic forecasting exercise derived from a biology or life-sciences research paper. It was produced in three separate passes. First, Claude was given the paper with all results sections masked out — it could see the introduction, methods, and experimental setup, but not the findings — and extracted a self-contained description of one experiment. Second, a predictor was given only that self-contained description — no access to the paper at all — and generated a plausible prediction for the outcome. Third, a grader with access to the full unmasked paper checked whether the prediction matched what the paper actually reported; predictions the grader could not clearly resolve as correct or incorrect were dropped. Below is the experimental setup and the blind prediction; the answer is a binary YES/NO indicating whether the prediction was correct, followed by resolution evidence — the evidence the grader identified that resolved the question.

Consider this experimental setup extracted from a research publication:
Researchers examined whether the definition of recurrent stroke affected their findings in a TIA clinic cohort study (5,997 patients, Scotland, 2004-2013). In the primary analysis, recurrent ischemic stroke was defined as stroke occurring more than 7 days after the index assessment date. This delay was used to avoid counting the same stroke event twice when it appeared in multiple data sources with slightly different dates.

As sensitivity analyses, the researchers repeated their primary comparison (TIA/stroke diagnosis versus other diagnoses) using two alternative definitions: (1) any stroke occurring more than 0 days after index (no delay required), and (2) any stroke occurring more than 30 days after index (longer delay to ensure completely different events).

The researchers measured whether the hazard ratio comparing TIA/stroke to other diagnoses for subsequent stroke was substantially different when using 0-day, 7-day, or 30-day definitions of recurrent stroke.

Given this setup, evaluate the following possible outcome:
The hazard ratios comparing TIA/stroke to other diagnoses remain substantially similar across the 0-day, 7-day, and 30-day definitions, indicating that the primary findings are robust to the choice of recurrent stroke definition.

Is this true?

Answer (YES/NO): YES